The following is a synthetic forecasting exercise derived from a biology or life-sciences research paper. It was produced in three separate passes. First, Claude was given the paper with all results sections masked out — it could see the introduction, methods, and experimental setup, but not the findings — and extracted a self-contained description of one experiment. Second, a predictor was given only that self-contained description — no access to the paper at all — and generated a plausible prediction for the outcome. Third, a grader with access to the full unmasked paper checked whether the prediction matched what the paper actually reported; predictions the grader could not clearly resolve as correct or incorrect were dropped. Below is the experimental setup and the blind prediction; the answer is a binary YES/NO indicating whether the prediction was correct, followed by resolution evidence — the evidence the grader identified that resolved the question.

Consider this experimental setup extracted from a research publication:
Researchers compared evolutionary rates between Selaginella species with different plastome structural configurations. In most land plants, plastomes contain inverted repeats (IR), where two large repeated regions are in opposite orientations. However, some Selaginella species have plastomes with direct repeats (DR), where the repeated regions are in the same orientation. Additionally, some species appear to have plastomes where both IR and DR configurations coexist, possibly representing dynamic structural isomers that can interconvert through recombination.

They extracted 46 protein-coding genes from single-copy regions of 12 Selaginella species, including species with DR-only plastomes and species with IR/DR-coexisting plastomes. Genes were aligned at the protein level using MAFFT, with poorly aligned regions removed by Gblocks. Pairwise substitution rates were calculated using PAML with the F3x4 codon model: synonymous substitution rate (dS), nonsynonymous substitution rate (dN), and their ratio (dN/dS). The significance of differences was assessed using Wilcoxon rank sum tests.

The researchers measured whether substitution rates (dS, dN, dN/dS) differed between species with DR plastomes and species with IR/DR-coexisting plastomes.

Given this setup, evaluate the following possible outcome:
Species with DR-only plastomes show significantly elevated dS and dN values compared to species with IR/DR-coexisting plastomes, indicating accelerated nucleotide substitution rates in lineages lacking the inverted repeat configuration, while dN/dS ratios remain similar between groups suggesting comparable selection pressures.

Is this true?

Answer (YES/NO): NO